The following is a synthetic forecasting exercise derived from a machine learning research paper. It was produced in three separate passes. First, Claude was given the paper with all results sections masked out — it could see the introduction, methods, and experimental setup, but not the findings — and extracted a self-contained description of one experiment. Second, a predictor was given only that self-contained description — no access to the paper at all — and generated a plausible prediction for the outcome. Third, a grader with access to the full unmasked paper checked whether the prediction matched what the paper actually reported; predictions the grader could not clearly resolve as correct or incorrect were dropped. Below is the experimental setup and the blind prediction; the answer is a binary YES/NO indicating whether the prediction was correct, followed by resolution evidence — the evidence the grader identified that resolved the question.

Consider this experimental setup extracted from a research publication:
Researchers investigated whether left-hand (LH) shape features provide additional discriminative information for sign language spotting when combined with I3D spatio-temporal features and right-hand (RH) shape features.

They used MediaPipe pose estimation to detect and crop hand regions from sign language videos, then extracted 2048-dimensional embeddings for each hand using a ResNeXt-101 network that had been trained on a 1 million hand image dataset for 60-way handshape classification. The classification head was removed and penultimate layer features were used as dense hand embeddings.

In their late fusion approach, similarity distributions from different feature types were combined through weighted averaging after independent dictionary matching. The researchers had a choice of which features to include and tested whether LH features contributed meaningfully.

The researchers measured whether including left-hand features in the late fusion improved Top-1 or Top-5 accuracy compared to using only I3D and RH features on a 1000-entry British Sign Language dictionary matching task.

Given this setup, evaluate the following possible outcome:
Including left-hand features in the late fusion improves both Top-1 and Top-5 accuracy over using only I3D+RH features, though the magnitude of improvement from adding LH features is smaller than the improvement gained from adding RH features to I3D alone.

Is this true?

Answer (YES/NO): NO